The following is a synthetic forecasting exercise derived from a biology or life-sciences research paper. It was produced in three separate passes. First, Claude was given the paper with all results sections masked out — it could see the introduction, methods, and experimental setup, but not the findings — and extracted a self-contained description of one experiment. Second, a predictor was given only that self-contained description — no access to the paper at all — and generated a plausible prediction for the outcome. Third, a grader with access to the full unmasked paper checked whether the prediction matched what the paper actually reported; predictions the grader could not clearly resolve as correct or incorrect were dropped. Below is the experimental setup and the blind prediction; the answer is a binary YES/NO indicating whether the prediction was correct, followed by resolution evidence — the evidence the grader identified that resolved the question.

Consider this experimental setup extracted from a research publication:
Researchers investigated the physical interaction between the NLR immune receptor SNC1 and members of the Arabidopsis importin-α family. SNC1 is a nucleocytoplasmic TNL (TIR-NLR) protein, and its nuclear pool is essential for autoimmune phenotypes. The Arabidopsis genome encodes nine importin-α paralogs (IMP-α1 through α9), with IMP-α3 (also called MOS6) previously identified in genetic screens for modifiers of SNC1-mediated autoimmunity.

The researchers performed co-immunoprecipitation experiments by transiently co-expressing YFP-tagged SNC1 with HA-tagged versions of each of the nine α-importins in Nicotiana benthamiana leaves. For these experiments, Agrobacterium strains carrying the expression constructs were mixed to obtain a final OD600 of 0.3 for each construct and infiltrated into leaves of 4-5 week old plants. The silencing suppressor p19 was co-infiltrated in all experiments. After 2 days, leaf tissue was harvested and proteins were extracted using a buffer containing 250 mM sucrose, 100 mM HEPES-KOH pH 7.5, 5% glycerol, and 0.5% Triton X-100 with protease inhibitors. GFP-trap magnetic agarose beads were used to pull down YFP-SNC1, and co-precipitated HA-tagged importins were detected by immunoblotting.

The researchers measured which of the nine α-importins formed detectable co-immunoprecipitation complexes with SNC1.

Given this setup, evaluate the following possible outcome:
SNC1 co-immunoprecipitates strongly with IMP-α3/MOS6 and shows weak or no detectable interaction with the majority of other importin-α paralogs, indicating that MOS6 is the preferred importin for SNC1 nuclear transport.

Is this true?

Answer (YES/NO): YES